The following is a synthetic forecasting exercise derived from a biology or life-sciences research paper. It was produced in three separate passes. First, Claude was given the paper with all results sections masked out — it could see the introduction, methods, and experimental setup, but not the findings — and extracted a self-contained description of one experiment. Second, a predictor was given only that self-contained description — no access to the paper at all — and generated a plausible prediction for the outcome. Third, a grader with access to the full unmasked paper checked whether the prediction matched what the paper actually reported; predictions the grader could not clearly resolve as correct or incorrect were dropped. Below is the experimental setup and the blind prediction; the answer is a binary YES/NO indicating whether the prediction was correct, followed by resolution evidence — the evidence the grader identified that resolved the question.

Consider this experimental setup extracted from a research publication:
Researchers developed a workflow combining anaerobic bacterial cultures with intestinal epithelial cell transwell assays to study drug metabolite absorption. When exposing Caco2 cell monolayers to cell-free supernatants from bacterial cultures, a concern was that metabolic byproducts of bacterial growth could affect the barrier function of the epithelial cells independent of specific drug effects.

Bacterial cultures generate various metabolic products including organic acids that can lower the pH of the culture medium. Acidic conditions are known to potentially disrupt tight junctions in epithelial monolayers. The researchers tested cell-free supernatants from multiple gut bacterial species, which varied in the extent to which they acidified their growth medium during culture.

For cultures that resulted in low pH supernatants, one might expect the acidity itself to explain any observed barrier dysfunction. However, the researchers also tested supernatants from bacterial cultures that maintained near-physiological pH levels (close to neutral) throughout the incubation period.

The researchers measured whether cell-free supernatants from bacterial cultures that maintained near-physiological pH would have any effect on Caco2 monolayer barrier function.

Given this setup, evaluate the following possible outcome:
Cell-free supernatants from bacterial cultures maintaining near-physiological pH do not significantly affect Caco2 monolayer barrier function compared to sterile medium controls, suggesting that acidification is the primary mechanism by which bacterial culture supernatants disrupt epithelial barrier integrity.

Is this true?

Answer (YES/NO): NO